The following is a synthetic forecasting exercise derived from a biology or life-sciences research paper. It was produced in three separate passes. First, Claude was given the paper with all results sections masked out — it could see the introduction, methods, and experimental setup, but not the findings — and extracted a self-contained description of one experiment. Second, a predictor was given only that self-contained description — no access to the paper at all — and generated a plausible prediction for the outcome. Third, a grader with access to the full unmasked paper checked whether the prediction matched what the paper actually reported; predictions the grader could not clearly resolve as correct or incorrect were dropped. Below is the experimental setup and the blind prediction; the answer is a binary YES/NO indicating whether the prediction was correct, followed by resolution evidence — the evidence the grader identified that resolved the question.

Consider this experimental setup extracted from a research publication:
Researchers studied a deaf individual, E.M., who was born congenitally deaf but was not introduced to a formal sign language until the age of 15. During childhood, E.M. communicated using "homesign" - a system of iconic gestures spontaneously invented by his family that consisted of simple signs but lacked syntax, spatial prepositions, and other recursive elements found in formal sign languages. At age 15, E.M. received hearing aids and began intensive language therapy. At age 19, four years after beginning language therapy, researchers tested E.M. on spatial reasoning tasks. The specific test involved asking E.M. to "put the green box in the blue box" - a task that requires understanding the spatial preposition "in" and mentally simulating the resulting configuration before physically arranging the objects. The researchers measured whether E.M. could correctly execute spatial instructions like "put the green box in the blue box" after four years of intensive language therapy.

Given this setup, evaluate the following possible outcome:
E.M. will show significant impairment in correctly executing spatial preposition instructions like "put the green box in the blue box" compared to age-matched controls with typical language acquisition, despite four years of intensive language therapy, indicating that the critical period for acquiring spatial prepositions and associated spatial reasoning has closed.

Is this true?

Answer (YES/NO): YES